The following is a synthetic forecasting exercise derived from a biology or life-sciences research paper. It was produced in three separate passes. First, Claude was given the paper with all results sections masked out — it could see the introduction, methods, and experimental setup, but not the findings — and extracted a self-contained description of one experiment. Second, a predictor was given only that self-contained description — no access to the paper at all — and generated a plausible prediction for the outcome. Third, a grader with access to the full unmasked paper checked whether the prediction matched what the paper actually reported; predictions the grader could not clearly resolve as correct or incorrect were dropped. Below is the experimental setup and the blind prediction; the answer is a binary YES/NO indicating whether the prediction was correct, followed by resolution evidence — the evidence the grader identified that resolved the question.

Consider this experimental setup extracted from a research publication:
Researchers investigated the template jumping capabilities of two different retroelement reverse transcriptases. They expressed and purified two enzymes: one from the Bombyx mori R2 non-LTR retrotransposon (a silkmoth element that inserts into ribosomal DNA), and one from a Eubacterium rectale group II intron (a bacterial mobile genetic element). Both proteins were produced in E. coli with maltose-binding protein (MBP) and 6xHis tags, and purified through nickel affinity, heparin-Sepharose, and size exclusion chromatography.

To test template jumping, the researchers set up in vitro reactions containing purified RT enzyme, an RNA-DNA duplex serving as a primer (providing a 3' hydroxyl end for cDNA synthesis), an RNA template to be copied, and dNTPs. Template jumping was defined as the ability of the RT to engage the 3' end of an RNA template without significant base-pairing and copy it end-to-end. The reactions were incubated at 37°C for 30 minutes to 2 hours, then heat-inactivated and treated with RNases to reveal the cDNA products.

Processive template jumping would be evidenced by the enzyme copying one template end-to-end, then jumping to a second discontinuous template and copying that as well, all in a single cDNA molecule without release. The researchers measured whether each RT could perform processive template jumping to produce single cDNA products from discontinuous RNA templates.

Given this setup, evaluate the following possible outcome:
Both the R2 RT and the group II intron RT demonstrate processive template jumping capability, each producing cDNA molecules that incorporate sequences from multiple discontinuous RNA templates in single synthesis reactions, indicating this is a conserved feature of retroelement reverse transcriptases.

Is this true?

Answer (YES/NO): NO